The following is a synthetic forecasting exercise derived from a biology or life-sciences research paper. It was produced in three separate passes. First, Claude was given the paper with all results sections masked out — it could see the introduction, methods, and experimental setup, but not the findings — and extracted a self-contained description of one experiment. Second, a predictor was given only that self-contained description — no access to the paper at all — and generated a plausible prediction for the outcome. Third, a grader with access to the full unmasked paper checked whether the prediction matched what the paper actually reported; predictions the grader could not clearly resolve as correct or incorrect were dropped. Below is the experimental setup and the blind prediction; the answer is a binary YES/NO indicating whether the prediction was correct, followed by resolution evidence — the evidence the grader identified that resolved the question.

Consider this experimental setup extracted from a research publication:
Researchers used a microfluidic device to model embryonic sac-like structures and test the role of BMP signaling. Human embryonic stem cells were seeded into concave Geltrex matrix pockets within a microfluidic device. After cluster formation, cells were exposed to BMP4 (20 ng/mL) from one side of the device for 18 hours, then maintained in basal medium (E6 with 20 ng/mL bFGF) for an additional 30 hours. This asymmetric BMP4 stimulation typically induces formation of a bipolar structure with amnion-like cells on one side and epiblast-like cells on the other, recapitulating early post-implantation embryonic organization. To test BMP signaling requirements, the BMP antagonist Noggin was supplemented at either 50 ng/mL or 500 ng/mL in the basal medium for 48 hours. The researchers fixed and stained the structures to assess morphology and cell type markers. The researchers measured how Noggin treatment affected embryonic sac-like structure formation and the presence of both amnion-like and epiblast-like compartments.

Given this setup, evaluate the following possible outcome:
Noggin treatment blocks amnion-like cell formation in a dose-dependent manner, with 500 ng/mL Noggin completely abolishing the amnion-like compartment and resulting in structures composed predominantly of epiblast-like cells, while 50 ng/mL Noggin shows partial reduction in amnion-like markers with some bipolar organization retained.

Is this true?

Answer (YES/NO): NO